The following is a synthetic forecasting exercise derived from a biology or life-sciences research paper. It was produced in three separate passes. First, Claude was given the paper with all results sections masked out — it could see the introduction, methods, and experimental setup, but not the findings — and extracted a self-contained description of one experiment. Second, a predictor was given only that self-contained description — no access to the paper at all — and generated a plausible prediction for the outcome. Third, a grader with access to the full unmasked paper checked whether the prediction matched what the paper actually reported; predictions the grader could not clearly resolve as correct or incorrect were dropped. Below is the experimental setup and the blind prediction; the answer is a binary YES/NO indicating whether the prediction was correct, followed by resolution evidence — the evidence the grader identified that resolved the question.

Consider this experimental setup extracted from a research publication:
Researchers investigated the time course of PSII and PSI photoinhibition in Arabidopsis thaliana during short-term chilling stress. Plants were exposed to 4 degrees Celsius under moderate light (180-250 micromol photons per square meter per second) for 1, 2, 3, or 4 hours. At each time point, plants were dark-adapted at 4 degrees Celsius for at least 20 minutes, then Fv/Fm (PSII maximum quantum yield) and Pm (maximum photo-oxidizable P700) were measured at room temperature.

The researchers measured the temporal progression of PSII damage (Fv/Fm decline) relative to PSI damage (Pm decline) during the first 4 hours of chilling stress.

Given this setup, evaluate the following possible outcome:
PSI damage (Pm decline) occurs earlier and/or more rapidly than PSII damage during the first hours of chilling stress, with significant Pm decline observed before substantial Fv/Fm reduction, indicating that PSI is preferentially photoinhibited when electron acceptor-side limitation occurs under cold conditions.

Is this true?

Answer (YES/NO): NO